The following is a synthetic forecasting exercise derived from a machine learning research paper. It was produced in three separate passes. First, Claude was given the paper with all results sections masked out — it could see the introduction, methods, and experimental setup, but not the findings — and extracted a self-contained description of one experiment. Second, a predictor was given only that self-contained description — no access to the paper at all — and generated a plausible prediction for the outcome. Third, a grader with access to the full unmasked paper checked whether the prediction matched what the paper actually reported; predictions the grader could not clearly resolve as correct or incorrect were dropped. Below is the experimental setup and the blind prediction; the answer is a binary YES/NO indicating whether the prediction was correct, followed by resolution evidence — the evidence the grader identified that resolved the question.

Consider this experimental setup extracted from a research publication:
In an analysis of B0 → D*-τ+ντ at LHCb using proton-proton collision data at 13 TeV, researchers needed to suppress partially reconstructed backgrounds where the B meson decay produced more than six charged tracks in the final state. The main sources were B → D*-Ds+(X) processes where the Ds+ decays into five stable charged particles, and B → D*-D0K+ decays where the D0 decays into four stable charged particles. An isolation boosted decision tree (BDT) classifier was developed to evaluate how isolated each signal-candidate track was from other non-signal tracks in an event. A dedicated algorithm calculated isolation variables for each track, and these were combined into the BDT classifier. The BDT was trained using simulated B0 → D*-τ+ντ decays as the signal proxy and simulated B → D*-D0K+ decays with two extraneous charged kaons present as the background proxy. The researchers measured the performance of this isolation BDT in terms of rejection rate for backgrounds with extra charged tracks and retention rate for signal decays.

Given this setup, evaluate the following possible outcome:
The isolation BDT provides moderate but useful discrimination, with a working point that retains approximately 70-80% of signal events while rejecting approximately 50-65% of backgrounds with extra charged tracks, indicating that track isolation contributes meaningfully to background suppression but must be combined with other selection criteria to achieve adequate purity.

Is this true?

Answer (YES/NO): NO